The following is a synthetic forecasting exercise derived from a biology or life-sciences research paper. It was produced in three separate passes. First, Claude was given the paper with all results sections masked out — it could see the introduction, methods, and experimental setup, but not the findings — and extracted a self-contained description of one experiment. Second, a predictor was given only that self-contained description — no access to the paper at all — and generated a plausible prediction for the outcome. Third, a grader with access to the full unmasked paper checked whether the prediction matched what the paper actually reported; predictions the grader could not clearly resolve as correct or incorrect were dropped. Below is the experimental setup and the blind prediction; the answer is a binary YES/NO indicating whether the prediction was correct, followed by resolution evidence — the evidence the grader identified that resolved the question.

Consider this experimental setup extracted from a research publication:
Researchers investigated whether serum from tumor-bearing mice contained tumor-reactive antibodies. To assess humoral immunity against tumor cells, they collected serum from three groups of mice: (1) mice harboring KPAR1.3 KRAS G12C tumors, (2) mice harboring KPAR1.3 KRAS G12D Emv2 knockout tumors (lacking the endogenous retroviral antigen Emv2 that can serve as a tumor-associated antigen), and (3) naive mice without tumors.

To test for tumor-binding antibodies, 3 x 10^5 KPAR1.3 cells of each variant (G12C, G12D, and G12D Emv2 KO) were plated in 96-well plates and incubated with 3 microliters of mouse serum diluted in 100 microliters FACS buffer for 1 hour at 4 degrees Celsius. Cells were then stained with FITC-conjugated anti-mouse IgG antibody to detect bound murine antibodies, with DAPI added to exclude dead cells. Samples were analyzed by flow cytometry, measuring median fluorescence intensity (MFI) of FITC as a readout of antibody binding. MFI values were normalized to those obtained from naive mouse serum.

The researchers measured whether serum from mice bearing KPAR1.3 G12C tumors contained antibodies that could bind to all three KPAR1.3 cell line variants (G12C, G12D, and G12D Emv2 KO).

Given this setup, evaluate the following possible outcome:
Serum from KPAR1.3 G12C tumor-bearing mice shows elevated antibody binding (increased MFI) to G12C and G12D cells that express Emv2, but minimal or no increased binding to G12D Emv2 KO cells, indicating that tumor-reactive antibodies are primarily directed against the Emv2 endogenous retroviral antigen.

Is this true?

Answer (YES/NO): YES